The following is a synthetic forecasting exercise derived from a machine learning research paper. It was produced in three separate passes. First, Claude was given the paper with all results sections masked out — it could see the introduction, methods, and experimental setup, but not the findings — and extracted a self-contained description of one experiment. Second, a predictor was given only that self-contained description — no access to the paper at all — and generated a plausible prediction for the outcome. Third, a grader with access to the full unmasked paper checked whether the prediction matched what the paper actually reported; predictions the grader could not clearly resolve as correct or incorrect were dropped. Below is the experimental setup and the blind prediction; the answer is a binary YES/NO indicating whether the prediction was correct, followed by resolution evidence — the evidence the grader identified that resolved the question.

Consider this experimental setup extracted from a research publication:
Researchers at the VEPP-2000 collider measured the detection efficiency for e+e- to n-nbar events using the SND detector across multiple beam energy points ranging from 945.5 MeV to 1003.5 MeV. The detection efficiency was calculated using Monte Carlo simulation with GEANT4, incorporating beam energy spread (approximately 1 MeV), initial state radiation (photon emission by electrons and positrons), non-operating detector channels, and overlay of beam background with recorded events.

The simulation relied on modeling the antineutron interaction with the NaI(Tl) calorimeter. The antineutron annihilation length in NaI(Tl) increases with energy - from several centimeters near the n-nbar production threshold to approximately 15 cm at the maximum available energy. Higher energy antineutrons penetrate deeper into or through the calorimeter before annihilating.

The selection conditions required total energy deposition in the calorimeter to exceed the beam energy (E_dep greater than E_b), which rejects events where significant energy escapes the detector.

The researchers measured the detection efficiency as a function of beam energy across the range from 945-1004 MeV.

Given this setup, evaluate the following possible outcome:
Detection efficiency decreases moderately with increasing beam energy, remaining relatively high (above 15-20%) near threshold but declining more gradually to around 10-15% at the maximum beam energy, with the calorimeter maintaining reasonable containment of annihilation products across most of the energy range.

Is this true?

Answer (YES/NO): NO